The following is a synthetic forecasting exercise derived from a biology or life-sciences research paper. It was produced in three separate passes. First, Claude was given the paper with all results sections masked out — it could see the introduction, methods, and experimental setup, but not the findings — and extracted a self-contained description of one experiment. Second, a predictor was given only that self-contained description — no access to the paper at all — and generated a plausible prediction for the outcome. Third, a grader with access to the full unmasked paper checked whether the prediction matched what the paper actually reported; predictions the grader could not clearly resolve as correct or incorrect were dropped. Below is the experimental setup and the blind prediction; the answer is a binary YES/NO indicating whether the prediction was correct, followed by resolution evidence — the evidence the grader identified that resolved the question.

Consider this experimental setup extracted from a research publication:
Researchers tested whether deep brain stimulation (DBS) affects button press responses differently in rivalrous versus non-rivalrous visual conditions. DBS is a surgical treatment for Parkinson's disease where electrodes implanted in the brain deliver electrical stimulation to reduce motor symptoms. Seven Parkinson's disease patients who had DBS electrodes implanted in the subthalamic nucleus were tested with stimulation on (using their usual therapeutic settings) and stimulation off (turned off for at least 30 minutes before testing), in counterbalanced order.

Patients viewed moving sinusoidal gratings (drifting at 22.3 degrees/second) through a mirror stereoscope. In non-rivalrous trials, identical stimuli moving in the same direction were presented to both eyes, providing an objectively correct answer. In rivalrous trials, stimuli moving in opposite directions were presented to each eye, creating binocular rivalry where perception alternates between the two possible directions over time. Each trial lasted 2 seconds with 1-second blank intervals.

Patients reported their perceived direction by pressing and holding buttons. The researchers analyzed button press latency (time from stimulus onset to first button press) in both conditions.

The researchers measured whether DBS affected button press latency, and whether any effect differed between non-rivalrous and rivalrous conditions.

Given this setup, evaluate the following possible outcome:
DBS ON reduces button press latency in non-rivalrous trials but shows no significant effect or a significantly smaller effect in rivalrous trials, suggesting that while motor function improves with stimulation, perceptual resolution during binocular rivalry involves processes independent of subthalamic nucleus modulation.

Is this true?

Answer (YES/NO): NO